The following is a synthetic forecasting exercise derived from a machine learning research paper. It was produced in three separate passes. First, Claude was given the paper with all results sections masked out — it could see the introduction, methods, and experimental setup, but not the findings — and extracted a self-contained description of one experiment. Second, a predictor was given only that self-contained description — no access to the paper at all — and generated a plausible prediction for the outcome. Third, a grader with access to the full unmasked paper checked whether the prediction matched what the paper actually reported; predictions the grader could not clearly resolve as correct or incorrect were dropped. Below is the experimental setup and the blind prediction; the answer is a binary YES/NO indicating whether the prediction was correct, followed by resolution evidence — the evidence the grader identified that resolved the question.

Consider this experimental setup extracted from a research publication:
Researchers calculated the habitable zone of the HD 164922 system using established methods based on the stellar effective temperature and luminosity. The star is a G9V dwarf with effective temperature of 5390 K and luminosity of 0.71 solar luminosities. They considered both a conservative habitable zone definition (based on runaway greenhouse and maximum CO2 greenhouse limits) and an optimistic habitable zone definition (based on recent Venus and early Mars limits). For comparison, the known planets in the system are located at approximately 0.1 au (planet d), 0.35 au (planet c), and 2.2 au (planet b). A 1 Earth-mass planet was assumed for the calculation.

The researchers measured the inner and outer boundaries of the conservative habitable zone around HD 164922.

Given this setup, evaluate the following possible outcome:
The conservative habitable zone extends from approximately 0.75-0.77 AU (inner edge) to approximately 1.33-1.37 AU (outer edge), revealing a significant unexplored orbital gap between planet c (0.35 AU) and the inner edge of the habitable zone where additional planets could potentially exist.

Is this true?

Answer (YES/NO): NO